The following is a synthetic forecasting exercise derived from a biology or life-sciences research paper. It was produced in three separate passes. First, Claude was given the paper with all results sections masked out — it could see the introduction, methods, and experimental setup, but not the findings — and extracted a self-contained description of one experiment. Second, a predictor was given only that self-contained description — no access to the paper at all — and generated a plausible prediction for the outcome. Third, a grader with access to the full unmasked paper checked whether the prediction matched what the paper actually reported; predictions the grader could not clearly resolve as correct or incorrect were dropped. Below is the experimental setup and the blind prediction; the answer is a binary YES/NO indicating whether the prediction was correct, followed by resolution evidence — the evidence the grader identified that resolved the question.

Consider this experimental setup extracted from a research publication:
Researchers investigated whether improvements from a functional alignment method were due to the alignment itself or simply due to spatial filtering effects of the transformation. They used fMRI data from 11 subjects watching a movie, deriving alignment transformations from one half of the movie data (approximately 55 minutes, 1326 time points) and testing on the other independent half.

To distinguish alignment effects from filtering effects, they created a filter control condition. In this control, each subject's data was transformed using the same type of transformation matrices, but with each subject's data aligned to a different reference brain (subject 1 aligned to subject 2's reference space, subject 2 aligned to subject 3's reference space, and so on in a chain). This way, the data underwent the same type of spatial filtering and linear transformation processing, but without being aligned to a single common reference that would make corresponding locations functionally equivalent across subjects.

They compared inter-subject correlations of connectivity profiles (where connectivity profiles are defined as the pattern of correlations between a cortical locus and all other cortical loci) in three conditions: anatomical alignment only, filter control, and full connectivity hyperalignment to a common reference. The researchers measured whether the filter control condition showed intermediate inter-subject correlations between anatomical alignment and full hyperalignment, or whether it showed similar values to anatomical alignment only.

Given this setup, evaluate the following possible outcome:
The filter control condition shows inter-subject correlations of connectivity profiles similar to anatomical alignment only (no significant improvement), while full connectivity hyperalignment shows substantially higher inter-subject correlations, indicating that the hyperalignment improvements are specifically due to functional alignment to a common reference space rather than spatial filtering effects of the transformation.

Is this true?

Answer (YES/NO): NO